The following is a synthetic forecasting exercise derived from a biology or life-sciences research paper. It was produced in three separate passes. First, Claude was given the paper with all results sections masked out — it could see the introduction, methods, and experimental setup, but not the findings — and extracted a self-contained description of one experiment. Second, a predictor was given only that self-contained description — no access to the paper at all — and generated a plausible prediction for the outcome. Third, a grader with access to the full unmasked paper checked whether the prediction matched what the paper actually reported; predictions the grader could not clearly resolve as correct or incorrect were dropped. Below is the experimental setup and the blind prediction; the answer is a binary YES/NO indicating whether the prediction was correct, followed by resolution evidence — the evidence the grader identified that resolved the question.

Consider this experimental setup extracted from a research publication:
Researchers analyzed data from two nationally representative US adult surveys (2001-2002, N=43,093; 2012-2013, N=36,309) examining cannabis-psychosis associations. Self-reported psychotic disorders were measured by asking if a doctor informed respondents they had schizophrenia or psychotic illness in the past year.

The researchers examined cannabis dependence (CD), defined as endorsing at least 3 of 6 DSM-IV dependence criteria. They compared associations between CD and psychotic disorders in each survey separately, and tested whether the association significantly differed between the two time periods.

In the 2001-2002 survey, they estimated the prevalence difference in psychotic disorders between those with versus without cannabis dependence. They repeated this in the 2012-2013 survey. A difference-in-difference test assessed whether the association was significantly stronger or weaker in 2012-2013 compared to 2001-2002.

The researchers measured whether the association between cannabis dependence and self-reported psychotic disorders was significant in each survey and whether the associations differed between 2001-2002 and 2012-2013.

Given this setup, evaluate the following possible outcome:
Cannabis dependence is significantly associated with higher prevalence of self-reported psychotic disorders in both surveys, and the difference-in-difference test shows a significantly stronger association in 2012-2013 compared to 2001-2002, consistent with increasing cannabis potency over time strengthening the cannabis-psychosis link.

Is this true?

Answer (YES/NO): NO